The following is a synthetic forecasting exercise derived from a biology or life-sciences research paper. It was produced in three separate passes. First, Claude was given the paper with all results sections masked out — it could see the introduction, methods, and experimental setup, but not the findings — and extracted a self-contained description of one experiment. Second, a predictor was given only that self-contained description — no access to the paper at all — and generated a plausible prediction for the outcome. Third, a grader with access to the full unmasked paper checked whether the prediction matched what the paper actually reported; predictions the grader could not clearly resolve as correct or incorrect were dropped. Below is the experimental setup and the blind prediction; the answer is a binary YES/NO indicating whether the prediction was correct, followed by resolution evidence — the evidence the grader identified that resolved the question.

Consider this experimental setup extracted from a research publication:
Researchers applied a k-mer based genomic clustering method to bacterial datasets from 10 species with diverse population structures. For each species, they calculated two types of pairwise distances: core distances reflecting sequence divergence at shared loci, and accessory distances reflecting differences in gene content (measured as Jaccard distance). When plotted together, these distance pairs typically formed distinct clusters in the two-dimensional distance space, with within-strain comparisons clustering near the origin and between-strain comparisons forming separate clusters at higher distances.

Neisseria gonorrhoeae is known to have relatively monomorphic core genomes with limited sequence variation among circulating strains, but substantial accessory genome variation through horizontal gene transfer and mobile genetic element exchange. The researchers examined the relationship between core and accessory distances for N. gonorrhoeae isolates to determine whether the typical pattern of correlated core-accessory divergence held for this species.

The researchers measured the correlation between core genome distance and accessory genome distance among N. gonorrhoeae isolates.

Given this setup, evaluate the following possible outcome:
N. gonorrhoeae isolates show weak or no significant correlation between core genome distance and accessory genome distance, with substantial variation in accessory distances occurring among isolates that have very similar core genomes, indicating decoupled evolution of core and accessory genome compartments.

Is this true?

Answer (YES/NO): YES